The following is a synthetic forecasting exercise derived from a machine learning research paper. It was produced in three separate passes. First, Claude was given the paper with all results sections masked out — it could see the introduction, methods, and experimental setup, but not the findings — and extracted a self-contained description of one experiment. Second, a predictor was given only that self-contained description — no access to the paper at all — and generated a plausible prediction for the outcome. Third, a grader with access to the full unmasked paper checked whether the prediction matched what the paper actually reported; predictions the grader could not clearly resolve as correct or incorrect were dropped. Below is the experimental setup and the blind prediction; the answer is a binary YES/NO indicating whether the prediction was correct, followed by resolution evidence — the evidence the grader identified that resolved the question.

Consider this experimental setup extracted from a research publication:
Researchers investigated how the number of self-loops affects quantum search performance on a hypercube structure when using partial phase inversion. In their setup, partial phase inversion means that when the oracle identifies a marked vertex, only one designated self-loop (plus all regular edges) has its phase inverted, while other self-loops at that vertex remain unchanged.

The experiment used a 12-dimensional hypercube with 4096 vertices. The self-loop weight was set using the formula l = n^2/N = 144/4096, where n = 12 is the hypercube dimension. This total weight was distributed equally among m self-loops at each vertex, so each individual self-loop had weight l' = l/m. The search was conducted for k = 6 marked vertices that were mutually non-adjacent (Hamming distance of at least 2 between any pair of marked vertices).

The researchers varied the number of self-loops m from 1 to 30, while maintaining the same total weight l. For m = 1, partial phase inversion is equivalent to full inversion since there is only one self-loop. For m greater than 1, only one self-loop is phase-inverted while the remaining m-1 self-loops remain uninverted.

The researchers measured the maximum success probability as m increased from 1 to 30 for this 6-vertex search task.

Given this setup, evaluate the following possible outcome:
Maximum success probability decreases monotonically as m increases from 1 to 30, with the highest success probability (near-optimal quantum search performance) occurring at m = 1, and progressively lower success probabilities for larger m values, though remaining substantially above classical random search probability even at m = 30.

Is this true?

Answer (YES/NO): NO